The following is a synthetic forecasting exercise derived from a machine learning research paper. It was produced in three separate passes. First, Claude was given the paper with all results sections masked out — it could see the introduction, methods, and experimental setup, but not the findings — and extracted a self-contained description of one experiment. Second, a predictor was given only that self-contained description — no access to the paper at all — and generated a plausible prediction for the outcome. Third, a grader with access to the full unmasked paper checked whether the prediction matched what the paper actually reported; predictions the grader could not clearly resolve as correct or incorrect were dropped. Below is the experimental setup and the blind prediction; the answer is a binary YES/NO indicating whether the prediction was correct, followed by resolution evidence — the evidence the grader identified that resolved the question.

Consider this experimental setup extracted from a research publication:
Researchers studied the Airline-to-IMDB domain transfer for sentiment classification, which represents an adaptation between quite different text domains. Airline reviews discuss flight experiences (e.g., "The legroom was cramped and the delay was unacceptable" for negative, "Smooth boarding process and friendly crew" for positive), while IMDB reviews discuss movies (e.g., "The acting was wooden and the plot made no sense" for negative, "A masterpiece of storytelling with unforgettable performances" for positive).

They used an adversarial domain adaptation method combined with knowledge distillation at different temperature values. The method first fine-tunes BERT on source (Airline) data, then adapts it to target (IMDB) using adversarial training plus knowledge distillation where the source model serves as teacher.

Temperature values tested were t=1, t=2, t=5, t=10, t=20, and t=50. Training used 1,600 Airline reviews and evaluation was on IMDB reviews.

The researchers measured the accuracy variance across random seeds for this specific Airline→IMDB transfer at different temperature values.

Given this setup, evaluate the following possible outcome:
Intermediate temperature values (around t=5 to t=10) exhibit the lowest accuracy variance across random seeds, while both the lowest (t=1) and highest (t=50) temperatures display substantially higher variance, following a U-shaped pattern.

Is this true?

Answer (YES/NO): NO